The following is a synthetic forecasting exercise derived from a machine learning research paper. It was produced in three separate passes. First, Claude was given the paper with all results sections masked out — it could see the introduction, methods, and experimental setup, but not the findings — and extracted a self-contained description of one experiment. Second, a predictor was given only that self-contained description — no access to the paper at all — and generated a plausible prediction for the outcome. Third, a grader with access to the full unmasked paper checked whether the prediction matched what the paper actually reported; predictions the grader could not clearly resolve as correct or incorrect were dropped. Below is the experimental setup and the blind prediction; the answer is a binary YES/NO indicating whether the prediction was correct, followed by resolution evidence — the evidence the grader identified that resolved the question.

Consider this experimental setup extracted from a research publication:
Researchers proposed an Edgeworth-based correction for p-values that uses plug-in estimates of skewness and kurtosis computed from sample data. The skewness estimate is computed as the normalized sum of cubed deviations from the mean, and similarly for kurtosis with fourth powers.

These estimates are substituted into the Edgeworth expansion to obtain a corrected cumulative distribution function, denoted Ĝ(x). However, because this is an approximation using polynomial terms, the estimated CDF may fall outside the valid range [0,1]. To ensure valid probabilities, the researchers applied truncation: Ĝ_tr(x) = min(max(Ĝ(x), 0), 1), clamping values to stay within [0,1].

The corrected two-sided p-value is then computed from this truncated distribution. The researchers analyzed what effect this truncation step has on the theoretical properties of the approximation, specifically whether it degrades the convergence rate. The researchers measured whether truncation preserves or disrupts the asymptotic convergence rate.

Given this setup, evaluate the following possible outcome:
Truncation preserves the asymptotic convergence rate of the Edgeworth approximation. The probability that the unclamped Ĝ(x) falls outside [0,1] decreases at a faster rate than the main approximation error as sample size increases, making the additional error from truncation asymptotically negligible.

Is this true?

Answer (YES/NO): YES